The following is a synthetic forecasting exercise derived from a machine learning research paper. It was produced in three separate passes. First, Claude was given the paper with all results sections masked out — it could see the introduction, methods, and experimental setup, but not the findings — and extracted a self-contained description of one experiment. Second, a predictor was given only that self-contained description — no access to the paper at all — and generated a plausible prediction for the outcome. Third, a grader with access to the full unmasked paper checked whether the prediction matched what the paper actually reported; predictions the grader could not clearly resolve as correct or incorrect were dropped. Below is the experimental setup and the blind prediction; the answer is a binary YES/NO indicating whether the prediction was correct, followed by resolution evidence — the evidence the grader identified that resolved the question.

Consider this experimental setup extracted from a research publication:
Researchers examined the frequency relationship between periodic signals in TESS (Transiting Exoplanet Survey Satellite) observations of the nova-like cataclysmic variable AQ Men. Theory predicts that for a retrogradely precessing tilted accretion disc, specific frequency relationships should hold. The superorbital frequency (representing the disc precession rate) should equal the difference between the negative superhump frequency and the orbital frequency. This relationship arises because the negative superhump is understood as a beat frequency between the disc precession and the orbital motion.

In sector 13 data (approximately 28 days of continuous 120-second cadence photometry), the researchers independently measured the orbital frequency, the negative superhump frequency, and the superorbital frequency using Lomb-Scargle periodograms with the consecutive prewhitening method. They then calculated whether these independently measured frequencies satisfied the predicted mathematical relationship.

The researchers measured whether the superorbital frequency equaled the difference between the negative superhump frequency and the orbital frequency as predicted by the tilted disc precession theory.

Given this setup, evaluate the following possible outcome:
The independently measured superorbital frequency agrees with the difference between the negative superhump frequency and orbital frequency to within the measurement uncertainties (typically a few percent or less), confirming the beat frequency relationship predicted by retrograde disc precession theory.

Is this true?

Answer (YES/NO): YES